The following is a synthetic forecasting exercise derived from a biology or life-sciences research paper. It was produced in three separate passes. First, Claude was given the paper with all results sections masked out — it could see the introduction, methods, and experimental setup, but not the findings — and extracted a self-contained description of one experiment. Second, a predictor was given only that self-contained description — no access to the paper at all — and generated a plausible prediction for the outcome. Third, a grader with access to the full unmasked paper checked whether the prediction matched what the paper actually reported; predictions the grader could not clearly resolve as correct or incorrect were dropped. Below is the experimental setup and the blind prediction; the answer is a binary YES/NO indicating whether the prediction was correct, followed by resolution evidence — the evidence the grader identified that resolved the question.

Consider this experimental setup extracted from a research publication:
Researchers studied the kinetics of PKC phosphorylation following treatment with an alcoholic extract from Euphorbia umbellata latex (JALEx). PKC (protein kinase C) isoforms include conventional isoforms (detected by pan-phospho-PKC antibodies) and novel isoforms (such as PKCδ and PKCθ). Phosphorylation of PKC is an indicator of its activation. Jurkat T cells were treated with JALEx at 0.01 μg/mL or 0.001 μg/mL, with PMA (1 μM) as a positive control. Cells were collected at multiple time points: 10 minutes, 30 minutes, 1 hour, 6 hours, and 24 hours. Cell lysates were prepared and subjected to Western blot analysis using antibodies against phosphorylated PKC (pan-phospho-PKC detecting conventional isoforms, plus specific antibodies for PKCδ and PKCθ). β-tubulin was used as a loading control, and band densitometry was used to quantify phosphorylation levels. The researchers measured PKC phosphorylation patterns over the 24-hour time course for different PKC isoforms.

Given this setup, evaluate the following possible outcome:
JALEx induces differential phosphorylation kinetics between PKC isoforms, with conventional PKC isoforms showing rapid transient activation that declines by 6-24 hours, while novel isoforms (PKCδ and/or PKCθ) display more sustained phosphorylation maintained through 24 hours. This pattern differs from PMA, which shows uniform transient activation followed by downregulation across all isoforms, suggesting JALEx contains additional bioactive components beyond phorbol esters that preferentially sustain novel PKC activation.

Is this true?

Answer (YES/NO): NO